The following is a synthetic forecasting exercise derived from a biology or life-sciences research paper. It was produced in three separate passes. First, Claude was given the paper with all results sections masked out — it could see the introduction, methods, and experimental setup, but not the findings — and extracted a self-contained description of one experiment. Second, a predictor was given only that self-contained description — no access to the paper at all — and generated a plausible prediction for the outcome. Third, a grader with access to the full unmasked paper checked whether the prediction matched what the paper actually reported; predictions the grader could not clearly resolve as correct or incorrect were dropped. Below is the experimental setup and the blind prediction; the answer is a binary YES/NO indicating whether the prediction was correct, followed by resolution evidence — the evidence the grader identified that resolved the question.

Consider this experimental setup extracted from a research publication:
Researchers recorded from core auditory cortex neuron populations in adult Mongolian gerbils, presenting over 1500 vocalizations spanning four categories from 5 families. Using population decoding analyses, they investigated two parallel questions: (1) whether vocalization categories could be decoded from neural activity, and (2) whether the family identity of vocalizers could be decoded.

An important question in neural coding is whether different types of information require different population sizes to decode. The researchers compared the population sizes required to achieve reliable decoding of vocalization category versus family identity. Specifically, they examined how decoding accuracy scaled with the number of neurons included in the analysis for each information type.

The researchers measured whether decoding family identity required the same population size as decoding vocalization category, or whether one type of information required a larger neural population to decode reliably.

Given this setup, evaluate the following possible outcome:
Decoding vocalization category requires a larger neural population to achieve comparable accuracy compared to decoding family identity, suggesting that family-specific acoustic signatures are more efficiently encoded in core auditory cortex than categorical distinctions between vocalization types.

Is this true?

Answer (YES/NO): NO